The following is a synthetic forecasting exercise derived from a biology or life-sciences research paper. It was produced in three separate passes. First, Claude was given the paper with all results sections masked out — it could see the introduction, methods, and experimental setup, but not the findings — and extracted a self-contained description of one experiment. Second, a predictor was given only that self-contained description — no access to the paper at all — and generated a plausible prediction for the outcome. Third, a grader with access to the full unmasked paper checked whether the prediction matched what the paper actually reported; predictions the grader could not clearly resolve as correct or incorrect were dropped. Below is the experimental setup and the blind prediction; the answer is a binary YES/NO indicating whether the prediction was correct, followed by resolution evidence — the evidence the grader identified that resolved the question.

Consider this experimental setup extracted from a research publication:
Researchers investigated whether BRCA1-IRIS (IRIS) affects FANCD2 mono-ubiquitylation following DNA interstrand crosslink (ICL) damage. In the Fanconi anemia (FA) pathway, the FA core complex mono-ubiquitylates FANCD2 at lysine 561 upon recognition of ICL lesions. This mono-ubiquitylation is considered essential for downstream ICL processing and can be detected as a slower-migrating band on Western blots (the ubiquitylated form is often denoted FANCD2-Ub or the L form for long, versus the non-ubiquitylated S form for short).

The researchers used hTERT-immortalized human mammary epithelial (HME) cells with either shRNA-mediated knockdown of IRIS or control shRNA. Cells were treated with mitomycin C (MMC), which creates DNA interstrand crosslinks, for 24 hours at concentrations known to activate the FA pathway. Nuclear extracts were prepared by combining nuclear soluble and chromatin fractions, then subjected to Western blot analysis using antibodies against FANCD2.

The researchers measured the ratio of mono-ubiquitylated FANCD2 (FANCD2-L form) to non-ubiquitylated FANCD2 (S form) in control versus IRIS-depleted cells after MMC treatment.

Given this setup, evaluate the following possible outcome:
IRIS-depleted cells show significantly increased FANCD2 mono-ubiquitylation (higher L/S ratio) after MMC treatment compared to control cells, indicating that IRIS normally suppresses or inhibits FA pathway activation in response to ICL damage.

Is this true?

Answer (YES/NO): NO